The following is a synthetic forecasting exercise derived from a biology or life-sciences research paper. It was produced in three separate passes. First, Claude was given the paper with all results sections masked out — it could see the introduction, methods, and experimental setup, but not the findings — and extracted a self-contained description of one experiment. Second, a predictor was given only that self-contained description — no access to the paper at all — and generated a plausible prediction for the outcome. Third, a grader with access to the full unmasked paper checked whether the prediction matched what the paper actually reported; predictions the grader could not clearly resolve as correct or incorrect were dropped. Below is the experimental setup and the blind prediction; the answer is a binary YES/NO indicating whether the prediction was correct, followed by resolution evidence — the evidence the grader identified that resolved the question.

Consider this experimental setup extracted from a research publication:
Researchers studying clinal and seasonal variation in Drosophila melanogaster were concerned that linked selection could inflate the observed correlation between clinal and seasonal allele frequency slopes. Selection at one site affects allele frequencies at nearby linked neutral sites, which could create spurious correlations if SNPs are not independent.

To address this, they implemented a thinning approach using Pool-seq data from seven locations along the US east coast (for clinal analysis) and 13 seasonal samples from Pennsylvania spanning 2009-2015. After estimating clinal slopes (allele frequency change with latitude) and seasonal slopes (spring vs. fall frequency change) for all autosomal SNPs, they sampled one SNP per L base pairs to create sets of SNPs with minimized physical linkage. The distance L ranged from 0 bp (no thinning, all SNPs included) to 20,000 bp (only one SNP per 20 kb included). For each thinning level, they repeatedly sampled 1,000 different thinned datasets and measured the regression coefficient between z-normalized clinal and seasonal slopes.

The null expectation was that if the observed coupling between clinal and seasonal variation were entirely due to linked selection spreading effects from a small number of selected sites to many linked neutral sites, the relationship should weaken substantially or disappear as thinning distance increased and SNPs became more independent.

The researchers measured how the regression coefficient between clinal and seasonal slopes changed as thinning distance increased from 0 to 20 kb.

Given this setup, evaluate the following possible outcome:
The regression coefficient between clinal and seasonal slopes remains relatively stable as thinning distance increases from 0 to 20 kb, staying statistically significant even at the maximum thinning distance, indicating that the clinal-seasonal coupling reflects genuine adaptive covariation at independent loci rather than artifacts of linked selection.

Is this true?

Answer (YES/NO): YES